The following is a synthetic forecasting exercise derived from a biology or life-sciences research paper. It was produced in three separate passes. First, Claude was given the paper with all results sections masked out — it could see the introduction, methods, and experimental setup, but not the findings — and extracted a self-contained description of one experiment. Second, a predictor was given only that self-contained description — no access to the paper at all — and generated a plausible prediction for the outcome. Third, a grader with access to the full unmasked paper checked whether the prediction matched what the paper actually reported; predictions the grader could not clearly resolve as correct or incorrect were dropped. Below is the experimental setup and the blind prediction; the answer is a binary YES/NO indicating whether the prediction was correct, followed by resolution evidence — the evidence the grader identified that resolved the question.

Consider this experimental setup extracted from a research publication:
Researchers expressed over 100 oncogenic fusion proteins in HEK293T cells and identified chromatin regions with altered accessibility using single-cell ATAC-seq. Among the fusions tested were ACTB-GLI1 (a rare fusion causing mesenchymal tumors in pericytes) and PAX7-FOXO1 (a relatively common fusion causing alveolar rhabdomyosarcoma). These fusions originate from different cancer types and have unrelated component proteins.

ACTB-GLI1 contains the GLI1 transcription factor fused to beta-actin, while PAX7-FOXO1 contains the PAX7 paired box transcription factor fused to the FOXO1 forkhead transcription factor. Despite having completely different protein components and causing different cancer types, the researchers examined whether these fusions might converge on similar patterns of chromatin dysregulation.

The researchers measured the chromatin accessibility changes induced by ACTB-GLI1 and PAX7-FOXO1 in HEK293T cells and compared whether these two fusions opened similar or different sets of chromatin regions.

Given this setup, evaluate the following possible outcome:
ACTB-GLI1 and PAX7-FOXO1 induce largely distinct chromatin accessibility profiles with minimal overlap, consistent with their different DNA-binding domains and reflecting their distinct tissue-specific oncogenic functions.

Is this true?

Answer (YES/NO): NO